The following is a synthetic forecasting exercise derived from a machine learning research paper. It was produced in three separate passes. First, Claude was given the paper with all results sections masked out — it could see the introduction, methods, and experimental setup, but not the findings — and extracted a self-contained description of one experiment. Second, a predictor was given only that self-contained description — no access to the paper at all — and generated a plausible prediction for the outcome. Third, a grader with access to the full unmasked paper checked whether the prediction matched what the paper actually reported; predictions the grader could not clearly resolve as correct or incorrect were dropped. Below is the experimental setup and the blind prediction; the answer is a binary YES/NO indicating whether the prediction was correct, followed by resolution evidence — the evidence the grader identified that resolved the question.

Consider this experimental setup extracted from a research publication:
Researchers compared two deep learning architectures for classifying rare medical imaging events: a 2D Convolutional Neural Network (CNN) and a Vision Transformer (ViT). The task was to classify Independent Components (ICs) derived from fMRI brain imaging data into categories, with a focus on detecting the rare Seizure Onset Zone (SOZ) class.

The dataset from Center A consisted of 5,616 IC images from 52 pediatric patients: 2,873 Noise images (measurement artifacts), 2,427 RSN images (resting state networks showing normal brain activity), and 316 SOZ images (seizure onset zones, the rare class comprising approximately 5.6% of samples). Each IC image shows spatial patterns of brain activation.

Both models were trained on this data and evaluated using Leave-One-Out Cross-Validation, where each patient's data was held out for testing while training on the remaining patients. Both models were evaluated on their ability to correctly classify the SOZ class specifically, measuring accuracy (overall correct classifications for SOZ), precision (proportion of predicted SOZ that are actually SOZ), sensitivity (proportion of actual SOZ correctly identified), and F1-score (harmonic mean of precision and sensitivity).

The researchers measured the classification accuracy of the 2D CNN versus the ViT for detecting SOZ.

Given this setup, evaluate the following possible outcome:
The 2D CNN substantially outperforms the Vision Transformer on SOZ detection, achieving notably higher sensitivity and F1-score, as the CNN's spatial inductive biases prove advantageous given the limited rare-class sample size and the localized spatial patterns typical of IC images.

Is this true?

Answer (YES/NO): YES